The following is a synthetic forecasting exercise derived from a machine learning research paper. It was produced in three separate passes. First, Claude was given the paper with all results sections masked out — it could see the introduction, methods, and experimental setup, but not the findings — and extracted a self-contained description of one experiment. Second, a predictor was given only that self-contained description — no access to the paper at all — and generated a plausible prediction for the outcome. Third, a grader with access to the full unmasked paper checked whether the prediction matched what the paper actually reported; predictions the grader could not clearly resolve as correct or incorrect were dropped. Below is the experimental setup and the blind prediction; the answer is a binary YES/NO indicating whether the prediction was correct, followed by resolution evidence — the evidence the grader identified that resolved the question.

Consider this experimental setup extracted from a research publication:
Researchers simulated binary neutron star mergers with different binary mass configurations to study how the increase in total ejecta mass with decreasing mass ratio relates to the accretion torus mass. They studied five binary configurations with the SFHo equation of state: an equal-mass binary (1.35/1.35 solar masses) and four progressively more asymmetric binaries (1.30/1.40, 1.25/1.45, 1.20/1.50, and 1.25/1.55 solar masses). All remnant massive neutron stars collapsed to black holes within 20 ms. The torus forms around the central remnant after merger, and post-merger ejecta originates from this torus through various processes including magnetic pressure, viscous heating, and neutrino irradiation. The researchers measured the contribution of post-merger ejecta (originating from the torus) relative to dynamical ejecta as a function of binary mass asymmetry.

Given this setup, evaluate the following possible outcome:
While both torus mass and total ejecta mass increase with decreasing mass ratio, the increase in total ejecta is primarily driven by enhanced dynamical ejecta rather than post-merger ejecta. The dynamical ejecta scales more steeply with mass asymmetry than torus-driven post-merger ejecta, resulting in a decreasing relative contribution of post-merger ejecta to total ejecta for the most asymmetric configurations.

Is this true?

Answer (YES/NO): NO